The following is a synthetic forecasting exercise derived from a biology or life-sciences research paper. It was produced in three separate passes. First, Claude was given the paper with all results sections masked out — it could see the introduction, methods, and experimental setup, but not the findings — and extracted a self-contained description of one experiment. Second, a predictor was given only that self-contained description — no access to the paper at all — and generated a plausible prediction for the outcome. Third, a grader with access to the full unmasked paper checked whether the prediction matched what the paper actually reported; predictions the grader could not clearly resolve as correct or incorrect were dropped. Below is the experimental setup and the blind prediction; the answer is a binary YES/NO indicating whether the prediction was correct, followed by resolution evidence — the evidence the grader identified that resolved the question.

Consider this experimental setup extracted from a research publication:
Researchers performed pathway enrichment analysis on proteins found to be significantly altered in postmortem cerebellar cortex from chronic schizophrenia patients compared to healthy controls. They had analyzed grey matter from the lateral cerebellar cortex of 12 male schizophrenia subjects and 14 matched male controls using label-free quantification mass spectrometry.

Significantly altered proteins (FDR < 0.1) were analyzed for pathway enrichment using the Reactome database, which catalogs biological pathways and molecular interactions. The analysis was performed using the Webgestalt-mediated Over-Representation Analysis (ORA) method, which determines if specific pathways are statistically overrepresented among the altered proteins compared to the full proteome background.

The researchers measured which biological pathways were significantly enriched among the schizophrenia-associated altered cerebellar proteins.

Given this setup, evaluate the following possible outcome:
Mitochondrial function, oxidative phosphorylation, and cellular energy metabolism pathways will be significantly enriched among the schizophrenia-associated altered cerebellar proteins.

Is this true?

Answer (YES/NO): YES